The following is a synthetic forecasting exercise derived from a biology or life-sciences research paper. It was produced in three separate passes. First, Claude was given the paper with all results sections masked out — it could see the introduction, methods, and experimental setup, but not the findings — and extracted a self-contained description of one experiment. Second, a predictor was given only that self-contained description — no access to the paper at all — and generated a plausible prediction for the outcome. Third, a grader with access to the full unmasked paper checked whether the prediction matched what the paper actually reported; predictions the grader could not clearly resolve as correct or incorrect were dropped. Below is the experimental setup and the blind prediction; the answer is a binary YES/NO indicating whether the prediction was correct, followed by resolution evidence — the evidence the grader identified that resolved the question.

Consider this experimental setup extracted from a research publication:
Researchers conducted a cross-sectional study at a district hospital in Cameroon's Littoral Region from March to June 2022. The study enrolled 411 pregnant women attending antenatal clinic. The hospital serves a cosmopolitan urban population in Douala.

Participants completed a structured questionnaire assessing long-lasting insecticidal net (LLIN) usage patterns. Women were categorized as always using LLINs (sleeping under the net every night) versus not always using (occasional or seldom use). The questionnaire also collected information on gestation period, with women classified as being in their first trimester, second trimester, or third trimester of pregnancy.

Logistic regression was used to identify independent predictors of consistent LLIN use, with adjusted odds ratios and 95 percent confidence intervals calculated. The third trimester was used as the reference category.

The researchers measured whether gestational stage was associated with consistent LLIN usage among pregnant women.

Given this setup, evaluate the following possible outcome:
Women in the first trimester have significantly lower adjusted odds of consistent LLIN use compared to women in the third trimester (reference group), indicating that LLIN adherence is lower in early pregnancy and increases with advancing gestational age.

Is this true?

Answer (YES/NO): NO